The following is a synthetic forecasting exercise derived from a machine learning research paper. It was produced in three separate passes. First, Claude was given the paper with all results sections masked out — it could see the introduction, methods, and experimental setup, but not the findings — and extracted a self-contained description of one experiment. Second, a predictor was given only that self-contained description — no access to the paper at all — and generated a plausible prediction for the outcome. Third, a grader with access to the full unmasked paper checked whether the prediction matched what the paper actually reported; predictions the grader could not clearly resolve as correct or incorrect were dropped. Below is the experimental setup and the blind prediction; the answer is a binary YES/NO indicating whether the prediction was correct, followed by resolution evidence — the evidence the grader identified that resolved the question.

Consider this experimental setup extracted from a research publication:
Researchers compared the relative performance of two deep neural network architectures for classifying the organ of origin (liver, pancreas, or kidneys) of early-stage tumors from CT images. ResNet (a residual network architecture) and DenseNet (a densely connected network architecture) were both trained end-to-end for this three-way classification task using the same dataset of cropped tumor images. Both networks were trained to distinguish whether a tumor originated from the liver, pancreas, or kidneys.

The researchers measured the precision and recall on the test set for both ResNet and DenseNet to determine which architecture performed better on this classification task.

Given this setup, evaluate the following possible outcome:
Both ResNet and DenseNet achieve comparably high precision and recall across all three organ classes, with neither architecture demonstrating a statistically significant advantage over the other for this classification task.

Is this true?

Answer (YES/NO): NO